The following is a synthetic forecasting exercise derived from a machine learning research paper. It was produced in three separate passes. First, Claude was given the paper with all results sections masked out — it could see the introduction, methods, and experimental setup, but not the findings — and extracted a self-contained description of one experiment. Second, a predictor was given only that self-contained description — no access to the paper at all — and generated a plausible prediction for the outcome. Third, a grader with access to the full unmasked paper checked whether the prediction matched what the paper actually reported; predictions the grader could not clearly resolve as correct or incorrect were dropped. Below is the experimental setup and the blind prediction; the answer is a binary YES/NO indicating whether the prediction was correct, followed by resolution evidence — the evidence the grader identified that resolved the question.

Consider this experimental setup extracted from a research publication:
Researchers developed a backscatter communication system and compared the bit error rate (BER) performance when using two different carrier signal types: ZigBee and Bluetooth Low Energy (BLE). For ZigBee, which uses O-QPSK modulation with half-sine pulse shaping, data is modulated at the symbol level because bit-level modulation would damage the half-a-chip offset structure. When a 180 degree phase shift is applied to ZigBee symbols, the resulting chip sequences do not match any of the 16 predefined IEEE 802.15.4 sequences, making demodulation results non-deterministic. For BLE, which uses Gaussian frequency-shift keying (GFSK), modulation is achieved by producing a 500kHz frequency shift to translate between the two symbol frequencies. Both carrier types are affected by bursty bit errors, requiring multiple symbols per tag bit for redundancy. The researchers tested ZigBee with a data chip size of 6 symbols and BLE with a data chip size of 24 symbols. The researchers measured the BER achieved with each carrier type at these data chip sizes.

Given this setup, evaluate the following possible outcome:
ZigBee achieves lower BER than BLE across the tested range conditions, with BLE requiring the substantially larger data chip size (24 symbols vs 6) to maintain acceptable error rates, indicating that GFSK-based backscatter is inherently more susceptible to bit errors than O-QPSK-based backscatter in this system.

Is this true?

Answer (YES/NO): YES